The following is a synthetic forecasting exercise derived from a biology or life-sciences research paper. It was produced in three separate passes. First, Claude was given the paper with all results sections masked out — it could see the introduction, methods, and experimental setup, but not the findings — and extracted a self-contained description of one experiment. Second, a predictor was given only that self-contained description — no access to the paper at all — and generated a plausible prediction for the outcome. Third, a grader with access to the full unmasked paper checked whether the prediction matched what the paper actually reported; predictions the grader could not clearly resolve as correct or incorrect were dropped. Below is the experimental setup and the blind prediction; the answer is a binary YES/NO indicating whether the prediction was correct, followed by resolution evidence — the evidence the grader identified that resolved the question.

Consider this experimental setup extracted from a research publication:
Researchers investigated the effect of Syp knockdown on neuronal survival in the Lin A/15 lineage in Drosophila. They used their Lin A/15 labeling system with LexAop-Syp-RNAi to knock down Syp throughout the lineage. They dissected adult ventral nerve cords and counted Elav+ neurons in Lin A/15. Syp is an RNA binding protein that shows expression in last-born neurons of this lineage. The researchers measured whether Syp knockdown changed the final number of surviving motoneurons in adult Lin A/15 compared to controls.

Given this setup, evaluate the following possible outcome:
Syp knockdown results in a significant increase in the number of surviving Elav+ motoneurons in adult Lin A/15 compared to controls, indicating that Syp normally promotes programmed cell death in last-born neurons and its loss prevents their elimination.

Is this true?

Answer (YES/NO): YES